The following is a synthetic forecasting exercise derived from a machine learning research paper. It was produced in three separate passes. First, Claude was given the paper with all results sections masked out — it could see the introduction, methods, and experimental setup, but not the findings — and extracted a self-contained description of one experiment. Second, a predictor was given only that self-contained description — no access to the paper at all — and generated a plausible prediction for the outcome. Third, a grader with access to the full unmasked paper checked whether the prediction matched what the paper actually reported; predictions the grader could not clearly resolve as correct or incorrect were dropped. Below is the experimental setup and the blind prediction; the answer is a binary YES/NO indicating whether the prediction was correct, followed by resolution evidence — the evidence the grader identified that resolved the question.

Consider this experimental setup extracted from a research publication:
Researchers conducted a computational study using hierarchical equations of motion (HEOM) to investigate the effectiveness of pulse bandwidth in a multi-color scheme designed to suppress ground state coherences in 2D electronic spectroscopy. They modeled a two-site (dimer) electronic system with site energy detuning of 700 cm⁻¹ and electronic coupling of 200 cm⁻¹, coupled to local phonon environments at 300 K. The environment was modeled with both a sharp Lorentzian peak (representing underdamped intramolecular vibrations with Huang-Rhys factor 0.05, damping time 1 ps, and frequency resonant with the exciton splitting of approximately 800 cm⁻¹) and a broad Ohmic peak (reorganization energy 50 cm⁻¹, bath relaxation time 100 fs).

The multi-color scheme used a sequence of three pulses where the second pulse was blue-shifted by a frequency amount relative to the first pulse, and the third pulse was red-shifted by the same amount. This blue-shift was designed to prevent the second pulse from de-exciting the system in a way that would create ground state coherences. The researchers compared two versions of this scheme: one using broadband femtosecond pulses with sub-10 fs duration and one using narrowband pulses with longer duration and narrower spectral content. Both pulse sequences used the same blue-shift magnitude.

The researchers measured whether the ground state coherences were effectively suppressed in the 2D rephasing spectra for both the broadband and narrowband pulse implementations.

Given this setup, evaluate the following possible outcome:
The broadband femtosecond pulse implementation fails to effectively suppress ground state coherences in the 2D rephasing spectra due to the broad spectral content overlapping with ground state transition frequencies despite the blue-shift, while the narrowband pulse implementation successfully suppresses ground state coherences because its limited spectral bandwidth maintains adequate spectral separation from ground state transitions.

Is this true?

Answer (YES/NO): NO